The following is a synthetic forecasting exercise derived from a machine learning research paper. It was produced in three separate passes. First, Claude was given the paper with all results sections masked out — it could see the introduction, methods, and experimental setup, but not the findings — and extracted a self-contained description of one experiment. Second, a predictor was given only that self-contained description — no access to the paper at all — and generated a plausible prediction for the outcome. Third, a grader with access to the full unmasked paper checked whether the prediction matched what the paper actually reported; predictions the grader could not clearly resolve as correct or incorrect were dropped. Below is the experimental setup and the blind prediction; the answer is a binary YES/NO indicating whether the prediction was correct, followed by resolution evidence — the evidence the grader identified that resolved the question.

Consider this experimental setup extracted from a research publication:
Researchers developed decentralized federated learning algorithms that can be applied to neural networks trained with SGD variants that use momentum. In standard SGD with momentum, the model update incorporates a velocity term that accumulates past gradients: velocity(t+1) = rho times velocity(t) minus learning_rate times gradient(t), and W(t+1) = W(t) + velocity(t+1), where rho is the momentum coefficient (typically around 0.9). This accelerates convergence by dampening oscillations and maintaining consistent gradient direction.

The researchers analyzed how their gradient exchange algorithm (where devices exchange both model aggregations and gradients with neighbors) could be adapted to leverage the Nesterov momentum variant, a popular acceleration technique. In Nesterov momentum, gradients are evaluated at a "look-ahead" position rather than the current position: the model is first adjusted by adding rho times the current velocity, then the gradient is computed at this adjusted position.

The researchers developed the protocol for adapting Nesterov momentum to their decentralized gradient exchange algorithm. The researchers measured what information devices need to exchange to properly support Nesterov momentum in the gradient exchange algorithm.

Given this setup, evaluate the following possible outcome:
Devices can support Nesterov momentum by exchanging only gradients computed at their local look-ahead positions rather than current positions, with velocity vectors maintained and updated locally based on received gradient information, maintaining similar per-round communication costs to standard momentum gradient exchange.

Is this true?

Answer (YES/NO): NO